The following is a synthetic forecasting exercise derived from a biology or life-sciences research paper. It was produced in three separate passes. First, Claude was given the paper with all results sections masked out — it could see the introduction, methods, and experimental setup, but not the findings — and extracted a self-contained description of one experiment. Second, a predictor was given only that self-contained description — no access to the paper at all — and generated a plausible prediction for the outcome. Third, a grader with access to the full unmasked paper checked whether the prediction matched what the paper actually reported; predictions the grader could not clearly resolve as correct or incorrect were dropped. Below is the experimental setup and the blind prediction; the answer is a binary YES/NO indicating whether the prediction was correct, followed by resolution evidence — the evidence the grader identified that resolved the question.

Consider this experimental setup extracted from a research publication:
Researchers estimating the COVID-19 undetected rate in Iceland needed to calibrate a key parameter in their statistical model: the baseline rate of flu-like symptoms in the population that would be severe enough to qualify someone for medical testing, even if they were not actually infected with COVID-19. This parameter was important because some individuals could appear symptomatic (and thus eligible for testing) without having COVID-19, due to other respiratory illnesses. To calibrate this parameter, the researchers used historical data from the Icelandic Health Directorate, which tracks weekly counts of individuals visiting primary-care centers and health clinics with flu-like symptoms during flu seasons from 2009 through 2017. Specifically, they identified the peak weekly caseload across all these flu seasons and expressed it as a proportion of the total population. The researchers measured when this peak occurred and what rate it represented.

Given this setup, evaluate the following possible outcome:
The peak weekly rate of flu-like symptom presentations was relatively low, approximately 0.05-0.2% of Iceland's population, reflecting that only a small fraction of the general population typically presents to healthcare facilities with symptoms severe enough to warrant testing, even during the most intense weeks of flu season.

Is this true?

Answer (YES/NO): NO